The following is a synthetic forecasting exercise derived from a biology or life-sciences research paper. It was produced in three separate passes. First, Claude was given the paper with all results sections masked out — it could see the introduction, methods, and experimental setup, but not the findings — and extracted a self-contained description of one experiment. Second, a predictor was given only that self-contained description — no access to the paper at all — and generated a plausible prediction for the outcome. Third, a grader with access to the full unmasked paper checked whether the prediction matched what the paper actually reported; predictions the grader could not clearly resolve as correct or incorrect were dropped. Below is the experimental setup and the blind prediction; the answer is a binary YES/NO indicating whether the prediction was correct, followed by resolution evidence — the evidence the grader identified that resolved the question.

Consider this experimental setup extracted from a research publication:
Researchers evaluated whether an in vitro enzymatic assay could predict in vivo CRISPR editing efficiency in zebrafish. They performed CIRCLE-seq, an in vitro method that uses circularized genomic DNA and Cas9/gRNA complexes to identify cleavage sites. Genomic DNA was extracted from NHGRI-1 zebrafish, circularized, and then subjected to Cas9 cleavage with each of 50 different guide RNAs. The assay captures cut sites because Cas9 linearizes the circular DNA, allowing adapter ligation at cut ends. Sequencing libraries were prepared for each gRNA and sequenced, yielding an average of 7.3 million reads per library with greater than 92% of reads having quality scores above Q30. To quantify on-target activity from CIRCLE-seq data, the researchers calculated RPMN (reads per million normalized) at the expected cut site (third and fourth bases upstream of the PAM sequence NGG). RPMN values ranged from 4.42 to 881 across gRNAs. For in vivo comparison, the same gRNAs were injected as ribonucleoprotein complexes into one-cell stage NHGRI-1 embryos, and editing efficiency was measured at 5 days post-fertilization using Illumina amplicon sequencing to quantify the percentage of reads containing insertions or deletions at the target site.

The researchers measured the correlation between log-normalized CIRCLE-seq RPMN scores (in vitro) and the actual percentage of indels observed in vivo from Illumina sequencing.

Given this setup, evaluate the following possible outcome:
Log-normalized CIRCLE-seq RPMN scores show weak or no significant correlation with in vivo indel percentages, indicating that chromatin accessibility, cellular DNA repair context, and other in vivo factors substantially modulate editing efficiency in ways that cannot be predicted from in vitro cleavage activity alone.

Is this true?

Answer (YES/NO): YES